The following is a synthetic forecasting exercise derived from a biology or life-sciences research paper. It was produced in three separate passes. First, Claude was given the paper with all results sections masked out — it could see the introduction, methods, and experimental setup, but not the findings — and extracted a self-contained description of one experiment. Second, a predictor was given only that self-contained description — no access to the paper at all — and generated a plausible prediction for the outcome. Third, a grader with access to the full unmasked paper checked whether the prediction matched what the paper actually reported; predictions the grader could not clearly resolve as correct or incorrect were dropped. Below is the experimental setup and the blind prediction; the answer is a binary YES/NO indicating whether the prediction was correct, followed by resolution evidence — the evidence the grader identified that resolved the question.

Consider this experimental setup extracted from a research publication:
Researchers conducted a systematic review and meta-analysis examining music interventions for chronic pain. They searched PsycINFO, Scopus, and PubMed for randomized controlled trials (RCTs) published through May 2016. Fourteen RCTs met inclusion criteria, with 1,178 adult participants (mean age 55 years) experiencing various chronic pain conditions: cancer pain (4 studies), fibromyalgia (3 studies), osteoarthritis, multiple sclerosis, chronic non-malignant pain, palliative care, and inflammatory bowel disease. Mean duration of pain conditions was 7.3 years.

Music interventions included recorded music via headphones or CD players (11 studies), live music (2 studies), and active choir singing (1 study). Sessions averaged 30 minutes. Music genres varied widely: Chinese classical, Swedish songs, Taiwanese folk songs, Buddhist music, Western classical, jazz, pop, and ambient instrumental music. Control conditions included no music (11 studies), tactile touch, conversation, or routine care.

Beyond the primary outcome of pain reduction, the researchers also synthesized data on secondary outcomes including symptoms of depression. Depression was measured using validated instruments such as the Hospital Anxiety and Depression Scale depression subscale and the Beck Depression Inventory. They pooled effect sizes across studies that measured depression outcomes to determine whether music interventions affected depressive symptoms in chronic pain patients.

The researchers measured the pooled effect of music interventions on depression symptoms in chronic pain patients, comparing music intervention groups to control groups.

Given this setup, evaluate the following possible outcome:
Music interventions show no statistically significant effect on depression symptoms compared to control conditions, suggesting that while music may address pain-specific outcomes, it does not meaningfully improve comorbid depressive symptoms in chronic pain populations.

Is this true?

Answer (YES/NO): NO